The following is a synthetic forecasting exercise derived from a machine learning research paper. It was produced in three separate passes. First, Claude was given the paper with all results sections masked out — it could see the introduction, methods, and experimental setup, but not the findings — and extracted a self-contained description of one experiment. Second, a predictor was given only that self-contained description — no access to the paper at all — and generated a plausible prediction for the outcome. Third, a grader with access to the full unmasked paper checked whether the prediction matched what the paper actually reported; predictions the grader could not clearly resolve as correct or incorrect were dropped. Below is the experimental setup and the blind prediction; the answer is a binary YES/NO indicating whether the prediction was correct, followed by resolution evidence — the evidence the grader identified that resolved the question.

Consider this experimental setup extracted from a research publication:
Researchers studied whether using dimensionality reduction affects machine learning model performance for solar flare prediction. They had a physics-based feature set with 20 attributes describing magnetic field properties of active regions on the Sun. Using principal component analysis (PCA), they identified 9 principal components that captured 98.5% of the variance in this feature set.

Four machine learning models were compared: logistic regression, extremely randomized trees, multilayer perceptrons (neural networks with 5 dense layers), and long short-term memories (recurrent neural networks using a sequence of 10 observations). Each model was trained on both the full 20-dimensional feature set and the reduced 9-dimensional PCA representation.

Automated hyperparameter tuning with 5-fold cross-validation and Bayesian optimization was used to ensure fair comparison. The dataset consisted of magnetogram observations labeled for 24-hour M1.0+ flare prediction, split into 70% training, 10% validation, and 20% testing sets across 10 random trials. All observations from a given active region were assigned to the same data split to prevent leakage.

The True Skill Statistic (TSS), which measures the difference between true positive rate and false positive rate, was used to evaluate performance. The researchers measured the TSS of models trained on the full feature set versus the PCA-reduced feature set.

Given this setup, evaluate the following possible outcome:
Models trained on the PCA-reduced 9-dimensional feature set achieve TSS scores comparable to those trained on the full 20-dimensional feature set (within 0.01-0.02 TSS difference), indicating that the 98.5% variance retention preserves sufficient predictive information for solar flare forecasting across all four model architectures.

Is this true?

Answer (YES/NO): NO